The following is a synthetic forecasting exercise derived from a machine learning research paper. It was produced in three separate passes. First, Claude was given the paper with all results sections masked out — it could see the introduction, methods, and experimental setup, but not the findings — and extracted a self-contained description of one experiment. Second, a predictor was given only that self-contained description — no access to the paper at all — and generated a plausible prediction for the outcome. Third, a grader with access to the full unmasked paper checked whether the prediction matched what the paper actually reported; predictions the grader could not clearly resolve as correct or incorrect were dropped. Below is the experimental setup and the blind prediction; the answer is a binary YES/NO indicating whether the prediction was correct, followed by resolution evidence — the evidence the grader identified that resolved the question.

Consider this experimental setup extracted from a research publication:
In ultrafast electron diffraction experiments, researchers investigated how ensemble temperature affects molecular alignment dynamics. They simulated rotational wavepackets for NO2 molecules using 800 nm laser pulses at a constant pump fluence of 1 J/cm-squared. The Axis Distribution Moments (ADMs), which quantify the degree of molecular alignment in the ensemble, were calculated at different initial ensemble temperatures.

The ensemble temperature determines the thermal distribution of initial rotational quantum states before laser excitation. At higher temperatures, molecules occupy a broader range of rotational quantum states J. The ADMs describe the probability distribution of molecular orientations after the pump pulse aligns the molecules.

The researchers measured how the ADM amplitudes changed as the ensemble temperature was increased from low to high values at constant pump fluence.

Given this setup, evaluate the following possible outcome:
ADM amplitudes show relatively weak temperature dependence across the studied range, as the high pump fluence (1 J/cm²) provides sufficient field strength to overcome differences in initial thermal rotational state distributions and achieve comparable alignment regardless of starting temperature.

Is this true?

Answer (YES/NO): NO